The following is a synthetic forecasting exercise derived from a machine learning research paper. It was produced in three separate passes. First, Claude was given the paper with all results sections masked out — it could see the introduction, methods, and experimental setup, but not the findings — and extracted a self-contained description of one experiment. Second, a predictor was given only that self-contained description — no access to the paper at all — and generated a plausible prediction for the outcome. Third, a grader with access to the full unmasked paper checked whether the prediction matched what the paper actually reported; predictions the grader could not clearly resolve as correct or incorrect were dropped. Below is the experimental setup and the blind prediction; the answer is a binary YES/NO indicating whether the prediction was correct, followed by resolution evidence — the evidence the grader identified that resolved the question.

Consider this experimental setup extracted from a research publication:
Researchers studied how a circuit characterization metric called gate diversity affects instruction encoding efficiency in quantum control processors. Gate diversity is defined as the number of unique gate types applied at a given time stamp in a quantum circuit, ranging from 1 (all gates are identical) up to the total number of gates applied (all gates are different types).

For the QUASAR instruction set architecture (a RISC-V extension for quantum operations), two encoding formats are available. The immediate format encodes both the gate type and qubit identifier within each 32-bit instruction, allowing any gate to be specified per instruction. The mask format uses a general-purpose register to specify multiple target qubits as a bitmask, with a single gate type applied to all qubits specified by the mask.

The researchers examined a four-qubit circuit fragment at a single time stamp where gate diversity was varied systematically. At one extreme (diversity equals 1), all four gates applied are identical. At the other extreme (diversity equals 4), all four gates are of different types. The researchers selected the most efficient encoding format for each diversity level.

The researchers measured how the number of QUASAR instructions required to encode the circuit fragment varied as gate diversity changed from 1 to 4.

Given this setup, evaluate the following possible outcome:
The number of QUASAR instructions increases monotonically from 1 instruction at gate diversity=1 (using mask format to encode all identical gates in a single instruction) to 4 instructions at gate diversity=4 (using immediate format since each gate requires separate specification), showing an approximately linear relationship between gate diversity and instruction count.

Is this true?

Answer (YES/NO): NO